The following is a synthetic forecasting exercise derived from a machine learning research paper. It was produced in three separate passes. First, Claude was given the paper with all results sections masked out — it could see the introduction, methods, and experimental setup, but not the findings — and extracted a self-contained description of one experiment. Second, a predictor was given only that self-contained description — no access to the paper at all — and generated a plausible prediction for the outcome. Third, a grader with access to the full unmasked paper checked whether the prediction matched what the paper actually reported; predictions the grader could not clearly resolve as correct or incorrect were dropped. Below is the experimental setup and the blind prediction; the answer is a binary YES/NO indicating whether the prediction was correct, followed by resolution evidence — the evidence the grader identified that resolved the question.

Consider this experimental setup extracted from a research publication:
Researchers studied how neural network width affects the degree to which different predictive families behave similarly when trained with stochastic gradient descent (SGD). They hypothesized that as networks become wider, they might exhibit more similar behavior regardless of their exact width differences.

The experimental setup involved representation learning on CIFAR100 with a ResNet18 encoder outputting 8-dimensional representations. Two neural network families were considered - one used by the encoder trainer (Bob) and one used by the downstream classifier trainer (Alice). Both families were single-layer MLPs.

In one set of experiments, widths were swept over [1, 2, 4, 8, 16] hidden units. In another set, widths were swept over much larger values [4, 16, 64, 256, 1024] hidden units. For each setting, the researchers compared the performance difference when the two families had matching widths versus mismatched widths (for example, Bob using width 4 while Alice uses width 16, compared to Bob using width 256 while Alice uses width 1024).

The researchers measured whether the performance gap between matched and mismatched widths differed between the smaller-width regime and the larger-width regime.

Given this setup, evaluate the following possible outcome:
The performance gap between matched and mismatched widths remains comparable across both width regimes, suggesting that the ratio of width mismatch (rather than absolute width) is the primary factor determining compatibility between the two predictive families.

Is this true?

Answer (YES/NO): NO